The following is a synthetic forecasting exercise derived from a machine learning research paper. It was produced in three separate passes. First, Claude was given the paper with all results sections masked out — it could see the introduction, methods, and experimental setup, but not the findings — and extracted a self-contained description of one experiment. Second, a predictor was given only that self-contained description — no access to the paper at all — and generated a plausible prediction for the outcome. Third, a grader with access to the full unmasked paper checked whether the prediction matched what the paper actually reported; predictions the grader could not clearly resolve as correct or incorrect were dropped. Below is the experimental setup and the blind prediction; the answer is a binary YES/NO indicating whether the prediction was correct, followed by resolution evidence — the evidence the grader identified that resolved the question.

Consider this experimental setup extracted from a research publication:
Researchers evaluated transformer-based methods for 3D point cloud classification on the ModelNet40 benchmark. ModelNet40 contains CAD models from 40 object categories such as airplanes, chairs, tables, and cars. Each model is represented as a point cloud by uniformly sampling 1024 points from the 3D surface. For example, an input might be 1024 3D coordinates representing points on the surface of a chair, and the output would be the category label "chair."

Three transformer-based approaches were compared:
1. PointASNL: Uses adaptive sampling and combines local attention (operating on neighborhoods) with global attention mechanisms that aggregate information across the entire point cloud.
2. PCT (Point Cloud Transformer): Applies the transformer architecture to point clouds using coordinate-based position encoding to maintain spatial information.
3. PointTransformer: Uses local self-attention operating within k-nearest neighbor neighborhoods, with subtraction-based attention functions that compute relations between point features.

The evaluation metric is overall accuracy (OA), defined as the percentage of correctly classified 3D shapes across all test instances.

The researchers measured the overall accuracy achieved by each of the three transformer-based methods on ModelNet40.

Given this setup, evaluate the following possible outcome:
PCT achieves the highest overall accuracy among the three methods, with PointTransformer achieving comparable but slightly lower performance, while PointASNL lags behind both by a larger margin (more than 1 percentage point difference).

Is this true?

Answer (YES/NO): NO